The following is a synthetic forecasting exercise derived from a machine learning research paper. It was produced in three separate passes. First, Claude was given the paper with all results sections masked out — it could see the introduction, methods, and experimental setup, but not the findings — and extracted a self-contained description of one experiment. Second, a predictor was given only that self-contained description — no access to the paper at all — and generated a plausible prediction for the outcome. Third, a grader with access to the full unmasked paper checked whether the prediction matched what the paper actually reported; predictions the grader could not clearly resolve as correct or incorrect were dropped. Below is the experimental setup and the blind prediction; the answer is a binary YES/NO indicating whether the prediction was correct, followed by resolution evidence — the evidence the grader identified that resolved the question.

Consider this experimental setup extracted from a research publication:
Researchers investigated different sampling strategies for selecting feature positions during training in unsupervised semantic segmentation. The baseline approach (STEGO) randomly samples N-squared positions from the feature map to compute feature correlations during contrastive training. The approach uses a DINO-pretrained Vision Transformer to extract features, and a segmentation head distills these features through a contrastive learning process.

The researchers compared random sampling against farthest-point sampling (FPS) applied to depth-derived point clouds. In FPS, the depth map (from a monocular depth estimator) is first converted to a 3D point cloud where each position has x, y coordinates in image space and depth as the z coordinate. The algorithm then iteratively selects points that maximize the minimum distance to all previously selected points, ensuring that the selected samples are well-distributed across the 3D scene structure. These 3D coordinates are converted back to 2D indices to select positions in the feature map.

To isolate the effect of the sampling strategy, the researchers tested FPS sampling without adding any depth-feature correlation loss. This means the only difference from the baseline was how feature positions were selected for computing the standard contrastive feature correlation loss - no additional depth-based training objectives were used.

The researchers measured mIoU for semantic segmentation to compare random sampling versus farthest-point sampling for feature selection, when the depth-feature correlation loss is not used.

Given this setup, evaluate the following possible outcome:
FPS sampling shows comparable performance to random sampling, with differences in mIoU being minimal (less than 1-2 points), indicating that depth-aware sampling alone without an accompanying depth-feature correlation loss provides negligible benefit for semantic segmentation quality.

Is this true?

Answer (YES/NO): YES